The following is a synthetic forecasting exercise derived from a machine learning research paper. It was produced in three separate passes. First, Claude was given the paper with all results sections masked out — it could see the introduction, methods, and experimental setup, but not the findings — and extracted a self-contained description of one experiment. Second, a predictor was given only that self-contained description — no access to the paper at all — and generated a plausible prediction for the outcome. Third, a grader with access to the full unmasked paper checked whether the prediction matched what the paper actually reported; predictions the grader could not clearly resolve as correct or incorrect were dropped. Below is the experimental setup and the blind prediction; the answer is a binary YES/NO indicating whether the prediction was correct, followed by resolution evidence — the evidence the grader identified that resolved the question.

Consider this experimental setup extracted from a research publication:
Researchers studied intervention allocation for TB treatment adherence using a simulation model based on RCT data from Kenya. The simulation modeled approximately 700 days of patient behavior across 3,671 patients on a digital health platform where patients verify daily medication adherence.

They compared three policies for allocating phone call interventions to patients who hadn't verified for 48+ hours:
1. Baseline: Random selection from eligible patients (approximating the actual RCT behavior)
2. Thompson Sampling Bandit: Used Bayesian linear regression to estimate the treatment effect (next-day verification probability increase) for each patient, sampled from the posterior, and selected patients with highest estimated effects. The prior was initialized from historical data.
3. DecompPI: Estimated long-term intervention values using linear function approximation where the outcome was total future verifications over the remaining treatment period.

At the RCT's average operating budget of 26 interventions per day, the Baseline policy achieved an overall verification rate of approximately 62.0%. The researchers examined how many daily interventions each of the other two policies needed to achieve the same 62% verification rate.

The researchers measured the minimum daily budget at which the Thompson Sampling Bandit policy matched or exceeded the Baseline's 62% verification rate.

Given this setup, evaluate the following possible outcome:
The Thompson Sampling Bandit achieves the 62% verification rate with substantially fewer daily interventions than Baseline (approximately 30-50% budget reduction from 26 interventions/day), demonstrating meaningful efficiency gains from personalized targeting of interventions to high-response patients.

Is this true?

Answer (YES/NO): NO